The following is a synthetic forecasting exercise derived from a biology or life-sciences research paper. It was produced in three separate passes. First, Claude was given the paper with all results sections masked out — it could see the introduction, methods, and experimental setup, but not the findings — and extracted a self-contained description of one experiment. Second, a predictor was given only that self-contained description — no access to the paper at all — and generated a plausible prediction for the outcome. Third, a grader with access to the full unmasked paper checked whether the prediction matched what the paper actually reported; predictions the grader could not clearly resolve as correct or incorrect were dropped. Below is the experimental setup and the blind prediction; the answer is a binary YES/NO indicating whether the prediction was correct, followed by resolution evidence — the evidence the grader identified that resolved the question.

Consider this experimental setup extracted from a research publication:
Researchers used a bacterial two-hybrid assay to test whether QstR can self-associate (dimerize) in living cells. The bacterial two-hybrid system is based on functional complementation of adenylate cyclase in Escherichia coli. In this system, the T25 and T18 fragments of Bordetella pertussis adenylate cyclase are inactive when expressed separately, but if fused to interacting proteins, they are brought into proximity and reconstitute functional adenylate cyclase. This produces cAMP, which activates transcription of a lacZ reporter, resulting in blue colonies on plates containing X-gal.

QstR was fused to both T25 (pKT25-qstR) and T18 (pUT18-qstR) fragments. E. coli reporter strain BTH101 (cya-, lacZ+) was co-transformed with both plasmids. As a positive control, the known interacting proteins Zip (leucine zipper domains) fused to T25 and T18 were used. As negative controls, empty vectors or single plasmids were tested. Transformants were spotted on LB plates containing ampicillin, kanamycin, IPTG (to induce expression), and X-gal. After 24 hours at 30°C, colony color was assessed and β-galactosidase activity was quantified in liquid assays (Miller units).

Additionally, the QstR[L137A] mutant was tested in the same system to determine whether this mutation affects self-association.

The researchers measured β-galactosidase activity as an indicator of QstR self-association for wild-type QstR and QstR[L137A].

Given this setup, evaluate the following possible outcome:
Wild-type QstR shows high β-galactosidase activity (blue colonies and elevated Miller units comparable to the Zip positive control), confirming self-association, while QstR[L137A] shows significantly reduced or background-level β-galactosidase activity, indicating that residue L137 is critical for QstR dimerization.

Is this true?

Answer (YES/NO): YES